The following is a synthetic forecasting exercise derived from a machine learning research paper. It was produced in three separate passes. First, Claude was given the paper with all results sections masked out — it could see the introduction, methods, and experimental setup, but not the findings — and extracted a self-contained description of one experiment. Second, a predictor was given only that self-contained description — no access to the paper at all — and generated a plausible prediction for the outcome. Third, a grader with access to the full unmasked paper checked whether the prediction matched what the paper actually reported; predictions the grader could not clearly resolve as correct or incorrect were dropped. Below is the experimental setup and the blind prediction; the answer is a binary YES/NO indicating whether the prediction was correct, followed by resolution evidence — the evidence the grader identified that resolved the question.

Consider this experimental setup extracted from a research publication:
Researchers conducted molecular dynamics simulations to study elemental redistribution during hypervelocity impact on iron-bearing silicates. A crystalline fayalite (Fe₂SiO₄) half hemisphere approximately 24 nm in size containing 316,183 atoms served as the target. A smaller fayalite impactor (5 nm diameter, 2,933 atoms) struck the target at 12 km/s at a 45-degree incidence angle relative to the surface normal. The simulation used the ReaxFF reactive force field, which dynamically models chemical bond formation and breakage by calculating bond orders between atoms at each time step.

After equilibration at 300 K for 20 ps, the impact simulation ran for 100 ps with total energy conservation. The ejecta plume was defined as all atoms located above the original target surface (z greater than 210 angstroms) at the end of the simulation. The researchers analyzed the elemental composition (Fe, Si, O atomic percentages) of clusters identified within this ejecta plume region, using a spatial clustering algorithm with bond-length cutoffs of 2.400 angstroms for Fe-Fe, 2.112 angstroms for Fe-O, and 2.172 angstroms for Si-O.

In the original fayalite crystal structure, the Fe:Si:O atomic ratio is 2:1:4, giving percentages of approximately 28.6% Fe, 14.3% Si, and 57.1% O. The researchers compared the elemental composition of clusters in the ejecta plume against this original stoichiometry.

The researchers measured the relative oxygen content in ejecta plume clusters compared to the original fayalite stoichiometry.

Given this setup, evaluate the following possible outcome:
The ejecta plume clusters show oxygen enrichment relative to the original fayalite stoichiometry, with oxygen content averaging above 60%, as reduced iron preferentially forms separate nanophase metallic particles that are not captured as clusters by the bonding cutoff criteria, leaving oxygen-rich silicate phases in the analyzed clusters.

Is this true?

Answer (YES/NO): NO